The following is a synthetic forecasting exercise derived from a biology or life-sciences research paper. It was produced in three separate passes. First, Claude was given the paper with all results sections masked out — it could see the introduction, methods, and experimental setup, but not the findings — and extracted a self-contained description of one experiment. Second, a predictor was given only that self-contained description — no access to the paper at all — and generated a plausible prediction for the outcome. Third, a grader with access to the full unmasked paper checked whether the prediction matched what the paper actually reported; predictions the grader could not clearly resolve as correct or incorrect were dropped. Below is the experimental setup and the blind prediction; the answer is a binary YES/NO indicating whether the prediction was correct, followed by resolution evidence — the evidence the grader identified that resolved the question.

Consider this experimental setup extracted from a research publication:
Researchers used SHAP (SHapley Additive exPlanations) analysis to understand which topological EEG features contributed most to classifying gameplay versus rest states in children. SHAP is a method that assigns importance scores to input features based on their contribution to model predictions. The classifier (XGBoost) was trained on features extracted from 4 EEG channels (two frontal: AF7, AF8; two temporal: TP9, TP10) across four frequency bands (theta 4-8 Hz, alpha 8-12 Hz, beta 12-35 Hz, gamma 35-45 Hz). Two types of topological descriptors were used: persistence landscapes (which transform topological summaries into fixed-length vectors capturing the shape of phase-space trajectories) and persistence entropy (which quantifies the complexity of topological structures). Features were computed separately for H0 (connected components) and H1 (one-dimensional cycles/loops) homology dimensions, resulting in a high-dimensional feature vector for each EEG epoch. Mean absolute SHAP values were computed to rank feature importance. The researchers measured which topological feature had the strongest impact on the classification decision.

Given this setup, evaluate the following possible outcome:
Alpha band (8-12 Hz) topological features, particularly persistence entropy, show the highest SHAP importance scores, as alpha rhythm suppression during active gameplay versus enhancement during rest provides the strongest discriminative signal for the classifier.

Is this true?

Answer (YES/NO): NO